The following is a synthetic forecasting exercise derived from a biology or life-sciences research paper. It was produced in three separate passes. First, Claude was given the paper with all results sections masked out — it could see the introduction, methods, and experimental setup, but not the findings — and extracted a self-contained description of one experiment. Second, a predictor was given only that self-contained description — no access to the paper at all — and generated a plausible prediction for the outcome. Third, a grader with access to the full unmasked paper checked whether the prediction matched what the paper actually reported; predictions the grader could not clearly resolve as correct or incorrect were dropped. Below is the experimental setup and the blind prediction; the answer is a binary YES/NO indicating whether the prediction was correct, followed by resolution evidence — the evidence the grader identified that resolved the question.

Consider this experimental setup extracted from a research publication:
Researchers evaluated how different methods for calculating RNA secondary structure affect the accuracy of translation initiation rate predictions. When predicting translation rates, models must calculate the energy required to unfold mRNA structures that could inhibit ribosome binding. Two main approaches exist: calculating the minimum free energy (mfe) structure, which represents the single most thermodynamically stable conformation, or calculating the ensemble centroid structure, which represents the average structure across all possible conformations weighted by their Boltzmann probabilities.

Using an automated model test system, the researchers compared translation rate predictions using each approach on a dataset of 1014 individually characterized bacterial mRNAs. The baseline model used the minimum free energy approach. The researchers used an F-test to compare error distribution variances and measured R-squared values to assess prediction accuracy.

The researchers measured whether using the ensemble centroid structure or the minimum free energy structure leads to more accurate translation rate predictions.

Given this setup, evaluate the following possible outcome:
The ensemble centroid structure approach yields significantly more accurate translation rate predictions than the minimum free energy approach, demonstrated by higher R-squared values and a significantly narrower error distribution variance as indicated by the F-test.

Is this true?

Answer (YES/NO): NO